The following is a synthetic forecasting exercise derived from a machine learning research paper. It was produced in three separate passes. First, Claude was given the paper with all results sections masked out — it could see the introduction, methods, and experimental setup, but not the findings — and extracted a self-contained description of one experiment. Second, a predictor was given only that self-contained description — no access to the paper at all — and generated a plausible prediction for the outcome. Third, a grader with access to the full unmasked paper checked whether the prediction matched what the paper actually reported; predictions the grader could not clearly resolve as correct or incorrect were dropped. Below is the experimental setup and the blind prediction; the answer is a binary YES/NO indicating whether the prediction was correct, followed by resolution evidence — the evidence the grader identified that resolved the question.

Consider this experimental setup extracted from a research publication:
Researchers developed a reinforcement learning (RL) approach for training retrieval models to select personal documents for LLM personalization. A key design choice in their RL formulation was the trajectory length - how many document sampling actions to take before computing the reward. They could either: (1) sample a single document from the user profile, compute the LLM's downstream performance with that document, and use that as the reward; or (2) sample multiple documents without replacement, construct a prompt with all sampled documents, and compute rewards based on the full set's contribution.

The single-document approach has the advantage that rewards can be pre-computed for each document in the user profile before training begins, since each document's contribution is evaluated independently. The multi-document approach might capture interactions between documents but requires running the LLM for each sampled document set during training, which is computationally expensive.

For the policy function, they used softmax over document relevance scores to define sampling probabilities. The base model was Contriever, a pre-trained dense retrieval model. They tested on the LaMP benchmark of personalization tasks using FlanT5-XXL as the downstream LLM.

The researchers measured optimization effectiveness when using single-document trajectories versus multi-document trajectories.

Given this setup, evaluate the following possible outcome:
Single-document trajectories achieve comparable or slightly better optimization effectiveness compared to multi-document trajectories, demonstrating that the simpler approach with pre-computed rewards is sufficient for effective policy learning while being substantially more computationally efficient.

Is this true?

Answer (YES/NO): YES